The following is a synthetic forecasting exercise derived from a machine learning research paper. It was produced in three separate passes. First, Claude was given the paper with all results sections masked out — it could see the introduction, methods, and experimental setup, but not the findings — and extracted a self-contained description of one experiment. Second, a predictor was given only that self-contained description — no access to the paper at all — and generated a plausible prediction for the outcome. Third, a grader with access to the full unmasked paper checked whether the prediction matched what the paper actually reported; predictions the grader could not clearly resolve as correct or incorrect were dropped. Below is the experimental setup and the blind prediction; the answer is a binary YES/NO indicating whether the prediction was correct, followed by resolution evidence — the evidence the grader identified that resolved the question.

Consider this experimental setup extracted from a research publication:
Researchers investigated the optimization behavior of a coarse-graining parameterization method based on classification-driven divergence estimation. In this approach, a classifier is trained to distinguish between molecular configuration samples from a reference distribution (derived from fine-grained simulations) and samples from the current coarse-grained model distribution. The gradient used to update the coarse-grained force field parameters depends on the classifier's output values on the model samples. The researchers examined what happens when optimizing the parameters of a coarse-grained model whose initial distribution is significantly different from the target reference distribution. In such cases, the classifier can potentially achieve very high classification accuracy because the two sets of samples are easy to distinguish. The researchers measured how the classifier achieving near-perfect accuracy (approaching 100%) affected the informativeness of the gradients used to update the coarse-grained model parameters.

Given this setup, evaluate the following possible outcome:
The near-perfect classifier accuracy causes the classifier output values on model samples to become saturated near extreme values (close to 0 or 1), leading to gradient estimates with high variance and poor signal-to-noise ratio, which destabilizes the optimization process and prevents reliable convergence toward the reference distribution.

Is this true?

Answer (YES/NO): NO